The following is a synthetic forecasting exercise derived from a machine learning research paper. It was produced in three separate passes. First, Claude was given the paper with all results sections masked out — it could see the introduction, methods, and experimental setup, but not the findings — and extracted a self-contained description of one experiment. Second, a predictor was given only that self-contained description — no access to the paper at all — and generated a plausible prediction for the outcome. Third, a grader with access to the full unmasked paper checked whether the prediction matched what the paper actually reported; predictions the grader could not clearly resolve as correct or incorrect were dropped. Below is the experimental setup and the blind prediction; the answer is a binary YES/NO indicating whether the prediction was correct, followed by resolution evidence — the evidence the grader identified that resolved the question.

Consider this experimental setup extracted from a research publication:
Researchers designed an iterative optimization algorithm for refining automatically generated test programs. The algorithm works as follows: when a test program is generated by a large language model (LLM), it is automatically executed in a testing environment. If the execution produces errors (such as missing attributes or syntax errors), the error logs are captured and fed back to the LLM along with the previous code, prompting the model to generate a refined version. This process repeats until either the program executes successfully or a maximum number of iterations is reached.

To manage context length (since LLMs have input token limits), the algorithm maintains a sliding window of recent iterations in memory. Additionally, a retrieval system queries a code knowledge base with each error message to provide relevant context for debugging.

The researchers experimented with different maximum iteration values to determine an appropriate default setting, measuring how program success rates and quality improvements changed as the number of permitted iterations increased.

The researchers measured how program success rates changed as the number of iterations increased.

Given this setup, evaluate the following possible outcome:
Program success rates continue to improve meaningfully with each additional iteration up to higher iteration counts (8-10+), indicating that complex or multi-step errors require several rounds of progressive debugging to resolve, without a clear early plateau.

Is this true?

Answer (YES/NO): NO